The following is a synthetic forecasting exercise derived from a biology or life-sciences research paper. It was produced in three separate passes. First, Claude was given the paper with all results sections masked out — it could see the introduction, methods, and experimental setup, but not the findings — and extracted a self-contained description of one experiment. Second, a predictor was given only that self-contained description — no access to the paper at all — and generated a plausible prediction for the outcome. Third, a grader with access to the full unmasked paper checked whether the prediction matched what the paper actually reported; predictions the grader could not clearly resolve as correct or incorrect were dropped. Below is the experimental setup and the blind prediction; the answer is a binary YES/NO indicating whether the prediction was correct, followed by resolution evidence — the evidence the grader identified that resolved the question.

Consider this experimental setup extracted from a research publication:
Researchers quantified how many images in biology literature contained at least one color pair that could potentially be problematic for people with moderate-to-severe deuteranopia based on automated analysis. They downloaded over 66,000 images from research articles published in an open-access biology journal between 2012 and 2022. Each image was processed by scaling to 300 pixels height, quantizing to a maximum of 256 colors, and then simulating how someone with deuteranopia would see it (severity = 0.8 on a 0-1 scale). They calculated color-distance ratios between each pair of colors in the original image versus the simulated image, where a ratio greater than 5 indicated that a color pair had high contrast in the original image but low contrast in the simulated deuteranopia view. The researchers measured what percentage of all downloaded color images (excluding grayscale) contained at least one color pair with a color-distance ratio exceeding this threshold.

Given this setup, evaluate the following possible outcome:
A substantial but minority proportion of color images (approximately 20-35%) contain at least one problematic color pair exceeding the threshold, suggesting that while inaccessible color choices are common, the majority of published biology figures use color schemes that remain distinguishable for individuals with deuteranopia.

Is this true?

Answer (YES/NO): NO